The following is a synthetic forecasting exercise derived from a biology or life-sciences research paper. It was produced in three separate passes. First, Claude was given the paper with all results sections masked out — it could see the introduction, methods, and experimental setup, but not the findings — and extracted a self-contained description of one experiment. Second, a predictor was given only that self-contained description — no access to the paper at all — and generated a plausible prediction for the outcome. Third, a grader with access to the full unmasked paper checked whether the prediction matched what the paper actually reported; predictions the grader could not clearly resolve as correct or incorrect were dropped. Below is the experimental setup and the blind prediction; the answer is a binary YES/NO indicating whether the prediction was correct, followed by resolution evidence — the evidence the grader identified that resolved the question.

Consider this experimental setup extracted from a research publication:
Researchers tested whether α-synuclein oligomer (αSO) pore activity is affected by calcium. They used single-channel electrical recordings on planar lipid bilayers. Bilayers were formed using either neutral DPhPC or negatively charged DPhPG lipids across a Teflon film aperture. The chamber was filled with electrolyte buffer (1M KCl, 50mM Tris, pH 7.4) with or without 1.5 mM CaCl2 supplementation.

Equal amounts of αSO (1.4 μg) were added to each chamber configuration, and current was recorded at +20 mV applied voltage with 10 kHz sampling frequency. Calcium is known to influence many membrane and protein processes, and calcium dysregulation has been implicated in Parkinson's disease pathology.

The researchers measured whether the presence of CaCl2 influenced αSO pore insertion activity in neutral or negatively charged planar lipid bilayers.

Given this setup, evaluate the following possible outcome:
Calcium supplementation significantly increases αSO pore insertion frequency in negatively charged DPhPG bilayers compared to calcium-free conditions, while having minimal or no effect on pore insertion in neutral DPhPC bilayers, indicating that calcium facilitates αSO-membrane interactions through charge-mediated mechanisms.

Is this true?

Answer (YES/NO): NO